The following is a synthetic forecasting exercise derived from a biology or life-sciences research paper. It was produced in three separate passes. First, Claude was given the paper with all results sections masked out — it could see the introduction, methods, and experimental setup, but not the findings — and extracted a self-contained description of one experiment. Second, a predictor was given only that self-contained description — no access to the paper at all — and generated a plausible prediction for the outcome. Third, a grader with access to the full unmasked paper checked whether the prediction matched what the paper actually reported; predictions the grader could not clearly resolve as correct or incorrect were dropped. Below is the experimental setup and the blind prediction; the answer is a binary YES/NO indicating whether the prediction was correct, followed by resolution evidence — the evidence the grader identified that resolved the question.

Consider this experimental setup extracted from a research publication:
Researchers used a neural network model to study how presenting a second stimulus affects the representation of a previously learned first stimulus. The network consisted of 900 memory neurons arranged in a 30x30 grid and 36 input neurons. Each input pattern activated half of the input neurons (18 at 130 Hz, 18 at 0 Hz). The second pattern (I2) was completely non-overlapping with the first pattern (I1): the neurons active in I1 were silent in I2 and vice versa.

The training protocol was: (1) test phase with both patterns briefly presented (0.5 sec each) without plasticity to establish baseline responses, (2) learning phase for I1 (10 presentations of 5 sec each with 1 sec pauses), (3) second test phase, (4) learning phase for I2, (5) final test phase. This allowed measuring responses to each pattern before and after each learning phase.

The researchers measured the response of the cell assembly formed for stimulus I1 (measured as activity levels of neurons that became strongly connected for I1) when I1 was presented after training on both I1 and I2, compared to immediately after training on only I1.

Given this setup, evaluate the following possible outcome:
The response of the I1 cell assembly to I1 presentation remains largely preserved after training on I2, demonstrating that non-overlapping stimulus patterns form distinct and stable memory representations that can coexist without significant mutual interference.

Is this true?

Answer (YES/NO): YES